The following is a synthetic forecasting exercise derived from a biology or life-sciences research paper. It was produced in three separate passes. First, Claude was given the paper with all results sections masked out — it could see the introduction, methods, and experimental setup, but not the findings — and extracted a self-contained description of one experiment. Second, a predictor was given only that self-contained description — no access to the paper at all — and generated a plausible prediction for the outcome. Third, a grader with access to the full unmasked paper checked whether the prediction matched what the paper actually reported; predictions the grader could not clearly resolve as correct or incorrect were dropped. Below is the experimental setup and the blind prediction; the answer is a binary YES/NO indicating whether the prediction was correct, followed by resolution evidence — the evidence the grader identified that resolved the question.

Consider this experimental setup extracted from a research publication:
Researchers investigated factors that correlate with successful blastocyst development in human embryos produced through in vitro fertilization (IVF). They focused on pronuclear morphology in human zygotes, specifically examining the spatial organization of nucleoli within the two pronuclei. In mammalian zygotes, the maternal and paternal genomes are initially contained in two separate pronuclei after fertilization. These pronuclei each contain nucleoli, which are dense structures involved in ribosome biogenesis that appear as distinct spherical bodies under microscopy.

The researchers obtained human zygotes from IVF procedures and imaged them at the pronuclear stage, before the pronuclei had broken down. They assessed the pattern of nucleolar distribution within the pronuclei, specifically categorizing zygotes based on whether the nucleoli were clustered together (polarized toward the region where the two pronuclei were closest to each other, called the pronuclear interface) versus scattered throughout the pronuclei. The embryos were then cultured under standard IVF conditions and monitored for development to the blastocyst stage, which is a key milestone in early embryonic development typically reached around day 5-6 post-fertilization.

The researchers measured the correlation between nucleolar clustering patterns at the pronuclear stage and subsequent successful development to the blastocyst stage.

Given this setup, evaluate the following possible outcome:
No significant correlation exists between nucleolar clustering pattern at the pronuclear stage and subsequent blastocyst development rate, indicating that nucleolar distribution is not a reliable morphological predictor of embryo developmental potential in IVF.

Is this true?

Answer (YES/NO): NO